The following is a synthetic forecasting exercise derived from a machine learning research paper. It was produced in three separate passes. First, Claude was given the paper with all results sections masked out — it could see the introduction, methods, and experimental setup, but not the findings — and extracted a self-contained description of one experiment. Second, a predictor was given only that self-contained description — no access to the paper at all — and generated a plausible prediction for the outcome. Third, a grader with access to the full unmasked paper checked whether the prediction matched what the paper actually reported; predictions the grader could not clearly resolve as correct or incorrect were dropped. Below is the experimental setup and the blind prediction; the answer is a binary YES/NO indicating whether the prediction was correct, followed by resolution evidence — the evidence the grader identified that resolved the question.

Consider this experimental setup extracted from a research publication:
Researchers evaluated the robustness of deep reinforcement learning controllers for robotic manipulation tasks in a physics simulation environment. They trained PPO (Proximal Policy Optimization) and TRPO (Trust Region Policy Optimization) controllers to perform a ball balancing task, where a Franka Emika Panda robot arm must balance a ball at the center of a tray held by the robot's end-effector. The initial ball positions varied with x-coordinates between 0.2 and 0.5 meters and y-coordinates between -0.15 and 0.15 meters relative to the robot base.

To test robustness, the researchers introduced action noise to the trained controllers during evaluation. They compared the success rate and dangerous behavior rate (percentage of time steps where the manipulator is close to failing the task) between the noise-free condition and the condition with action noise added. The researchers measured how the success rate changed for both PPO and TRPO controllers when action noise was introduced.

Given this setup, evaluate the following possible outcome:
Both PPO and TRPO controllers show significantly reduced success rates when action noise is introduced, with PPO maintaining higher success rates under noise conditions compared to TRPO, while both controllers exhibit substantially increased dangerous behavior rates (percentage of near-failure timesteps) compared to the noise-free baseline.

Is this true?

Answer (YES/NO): NO